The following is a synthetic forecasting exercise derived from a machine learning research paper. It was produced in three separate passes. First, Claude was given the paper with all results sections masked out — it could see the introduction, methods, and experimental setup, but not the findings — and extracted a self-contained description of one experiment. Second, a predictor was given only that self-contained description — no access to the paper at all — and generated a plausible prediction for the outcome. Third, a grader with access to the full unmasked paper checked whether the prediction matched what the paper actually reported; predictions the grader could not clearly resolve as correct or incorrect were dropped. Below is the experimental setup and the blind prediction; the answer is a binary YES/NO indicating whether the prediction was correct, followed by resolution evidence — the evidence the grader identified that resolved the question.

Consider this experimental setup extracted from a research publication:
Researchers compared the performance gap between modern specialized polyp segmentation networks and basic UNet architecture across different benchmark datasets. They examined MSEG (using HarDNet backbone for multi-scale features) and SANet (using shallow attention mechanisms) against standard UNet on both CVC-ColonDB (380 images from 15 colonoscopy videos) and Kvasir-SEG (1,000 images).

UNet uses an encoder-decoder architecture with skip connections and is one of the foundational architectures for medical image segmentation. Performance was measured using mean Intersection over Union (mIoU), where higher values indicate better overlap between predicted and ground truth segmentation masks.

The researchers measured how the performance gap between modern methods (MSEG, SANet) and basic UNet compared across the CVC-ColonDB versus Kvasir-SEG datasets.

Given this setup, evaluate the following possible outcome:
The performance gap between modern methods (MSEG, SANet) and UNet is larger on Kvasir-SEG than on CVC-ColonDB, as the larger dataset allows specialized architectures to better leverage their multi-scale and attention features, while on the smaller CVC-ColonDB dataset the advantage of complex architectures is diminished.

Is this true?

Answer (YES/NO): NO